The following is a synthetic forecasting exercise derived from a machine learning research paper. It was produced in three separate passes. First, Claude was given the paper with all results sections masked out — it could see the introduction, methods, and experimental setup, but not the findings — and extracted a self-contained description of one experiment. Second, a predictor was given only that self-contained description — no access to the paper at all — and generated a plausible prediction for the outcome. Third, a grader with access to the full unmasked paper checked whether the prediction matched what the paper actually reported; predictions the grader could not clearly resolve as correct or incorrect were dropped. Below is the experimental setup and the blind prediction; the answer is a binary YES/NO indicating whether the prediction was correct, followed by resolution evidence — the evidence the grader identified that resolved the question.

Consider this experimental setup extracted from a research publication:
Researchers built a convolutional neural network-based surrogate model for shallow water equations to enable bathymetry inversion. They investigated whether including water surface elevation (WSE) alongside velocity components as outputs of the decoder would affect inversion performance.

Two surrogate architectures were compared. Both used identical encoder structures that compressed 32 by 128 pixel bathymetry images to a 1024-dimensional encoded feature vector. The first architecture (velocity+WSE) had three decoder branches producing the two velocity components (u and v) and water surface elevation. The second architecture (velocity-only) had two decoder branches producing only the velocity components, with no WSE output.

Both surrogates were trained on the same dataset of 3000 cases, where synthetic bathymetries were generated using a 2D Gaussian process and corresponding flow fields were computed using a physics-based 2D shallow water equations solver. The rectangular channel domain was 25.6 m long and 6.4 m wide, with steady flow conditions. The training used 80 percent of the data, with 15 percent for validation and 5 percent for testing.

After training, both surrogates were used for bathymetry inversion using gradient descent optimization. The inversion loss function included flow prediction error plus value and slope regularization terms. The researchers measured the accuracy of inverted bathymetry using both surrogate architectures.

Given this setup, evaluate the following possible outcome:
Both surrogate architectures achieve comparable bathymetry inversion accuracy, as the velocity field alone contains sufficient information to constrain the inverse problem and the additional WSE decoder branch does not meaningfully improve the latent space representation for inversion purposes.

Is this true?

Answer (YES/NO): YES